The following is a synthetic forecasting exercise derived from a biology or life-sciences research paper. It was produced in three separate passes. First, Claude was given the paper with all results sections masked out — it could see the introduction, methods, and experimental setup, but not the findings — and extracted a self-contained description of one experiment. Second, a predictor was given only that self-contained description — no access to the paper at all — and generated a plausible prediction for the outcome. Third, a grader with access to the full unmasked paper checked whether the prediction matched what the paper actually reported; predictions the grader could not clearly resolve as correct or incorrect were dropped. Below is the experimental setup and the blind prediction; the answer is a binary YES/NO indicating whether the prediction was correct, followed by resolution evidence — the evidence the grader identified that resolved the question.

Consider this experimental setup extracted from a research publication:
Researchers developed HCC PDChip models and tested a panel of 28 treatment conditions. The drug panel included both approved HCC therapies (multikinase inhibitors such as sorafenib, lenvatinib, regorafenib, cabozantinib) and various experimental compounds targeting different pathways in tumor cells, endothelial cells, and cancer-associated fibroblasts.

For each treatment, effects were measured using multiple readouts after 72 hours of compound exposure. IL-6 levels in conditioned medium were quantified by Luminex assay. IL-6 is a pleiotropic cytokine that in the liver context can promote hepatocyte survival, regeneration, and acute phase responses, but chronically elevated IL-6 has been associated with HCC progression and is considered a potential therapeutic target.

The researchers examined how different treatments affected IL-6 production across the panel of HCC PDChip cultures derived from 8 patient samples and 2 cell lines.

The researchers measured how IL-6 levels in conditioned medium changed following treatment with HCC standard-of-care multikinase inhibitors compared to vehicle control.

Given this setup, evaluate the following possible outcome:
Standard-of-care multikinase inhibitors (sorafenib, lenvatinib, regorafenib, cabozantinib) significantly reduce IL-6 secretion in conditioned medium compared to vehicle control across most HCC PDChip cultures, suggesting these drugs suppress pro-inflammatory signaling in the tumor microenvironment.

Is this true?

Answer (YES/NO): NO